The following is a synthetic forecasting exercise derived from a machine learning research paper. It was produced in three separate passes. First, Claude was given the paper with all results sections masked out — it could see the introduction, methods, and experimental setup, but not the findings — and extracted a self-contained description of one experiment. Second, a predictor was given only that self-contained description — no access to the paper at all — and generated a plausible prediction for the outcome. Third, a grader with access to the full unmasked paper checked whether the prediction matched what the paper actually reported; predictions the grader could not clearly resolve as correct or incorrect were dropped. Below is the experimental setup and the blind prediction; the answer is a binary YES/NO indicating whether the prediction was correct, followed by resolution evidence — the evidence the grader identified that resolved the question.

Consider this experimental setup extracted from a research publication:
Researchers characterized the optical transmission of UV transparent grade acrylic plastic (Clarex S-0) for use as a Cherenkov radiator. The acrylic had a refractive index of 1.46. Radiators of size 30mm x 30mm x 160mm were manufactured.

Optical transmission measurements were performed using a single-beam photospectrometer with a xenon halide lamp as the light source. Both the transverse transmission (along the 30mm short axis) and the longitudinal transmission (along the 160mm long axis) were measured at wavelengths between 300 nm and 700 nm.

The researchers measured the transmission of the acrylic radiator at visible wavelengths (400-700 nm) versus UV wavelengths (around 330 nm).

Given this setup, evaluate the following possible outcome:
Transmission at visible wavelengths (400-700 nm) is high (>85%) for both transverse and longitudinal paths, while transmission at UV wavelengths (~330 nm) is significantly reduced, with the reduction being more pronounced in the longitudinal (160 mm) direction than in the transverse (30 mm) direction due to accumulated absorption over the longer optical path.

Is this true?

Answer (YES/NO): NO